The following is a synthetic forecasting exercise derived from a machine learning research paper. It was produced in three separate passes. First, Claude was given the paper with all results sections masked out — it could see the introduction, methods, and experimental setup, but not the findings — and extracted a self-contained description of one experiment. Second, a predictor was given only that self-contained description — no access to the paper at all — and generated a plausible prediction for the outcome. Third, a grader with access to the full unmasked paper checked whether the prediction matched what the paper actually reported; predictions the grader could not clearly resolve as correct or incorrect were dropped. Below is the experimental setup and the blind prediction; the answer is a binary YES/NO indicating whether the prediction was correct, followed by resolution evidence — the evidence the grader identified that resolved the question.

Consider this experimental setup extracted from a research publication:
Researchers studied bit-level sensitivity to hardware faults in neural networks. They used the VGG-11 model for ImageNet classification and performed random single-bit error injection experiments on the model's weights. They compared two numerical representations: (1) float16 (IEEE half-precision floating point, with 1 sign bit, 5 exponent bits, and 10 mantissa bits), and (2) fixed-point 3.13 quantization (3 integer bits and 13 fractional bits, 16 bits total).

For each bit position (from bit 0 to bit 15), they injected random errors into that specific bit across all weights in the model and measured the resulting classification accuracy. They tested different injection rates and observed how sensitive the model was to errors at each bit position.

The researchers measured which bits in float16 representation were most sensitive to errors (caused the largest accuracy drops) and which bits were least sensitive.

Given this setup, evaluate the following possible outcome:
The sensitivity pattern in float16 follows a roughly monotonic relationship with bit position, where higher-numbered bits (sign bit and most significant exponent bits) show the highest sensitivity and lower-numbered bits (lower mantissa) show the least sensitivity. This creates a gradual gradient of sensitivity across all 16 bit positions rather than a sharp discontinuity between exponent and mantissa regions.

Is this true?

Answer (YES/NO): NO